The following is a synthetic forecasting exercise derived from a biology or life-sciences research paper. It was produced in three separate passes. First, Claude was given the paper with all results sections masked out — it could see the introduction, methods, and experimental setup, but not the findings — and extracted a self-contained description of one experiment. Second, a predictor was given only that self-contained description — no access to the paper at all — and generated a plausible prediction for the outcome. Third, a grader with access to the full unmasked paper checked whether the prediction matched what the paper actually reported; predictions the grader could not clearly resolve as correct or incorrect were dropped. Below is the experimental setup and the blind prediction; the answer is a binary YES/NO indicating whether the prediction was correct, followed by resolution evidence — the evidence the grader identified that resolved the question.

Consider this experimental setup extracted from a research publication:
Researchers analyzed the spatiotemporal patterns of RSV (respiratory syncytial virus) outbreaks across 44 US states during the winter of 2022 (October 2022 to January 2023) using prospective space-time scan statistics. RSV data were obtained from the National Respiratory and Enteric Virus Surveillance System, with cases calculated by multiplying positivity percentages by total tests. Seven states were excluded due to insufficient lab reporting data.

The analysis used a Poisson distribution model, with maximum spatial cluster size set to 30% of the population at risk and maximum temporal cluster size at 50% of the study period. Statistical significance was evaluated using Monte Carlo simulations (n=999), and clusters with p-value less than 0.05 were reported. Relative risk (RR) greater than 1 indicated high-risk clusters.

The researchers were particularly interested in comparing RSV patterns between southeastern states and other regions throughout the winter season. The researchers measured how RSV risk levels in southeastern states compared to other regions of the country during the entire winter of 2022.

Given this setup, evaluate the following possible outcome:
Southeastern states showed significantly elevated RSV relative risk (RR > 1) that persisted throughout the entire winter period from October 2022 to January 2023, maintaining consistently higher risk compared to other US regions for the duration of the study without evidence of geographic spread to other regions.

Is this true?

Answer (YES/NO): NO